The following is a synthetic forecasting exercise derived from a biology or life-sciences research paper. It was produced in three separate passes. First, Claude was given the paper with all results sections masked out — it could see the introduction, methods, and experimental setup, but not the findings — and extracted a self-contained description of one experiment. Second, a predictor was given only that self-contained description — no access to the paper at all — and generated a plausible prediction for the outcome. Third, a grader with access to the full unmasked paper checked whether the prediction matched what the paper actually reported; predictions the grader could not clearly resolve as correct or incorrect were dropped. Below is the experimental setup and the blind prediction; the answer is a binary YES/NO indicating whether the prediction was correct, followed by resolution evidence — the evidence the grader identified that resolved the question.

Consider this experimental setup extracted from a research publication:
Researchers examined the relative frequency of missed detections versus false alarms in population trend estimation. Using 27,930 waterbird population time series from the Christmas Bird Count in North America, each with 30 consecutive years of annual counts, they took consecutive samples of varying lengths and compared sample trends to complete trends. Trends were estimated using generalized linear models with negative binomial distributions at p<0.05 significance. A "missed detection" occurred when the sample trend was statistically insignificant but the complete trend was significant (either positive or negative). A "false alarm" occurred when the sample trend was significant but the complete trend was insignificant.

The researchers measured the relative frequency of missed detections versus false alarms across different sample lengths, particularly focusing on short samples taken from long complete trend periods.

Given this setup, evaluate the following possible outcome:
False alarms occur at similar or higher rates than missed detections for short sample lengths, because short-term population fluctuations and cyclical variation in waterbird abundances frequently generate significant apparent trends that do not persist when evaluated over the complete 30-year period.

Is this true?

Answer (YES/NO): NO